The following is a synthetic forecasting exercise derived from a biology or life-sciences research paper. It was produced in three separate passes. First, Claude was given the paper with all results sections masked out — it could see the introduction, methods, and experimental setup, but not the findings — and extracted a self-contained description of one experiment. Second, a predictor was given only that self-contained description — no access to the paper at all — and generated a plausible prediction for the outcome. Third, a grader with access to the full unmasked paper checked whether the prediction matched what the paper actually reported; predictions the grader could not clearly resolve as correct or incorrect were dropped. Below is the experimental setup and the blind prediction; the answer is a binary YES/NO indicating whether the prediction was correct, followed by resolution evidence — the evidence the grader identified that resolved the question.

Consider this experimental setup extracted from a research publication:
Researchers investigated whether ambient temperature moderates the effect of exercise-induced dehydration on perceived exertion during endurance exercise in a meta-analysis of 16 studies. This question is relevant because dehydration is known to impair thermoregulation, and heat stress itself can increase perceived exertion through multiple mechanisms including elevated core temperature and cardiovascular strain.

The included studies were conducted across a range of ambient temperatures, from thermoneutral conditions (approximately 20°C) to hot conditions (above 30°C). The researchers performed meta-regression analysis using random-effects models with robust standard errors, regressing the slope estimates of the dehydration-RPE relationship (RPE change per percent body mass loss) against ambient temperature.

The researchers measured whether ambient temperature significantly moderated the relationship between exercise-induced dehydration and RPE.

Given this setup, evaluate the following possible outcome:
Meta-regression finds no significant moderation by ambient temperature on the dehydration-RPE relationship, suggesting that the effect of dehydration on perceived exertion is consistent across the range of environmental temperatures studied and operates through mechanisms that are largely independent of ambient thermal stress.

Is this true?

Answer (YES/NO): YES